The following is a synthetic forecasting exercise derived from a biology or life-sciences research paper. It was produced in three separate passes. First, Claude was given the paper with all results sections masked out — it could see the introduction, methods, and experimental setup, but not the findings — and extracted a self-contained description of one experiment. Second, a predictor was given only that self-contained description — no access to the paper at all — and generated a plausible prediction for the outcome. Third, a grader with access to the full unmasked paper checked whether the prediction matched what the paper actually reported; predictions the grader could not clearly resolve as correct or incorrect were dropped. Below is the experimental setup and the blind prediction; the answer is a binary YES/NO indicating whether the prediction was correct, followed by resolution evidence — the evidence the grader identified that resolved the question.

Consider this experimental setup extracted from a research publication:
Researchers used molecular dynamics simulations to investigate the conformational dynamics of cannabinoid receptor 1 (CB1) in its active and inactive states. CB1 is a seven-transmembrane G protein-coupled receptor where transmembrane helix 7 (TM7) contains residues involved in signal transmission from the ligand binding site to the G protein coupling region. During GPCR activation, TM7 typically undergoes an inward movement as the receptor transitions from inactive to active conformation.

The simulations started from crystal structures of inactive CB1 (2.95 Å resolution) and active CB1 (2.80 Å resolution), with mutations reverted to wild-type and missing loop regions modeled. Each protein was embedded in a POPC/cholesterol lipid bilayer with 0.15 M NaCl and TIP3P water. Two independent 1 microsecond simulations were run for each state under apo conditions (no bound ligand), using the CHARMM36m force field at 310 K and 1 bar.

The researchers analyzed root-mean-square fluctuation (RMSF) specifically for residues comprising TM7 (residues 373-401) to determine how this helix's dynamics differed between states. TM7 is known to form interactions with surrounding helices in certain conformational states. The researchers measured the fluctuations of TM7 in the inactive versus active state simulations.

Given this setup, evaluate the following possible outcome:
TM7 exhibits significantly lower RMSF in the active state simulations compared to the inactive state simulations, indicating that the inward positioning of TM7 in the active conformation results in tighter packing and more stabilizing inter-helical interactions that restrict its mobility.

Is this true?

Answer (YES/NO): NO